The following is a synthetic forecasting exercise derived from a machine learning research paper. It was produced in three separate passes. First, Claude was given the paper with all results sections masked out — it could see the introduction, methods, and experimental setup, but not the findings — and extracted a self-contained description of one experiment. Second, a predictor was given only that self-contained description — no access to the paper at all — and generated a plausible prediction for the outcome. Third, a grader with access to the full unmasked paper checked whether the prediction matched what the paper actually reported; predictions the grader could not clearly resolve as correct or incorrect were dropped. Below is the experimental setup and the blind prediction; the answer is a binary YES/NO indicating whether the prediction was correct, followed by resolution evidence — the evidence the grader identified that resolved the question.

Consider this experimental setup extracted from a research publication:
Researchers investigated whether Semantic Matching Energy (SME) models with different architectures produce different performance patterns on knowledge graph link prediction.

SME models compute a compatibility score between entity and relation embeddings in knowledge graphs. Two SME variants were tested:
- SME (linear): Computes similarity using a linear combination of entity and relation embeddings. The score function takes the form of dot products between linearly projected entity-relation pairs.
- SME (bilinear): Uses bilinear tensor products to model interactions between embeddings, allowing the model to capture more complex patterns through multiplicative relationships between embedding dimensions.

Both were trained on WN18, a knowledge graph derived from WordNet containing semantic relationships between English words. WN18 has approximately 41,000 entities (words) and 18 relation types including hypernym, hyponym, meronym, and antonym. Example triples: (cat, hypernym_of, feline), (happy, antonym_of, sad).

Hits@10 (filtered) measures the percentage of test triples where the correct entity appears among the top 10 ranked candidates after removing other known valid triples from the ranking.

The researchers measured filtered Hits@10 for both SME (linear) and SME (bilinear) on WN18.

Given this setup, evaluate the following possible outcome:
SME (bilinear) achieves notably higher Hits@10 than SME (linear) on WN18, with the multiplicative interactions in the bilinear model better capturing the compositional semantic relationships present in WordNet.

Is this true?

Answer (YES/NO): NO